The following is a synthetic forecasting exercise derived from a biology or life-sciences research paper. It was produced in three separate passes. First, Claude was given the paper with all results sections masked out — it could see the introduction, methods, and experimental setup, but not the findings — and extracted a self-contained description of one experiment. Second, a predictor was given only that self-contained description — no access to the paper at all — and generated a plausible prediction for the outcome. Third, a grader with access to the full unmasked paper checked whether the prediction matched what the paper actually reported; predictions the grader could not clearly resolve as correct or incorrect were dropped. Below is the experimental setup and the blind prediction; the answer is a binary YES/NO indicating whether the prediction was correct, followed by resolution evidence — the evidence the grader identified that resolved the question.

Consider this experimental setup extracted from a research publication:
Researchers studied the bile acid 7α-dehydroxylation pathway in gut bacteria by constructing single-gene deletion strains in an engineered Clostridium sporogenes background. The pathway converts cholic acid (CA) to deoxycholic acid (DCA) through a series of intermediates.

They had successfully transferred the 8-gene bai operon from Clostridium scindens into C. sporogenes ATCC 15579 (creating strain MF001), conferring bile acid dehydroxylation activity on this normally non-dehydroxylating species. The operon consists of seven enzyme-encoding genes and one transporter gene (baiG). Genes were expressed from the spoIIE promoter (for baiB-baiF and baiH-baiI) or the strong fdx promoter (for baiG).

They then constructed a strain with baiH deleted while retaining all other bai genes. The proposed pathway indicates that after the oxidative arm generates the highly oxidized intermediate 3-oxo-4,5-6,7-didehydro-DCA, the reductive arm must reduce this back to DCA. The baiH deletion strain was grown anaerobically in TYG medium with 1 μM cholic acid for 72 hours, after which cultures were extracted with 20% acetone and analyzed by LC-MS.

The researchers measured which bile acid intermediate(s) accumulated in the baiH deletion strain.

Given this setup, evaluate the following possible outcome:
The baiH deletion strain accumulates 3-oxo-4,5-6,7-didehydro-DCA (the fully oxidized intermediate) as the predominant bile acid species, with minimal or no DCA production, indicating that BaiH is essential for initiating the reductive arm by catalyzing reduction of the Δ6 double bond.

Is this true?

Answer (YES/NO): YES